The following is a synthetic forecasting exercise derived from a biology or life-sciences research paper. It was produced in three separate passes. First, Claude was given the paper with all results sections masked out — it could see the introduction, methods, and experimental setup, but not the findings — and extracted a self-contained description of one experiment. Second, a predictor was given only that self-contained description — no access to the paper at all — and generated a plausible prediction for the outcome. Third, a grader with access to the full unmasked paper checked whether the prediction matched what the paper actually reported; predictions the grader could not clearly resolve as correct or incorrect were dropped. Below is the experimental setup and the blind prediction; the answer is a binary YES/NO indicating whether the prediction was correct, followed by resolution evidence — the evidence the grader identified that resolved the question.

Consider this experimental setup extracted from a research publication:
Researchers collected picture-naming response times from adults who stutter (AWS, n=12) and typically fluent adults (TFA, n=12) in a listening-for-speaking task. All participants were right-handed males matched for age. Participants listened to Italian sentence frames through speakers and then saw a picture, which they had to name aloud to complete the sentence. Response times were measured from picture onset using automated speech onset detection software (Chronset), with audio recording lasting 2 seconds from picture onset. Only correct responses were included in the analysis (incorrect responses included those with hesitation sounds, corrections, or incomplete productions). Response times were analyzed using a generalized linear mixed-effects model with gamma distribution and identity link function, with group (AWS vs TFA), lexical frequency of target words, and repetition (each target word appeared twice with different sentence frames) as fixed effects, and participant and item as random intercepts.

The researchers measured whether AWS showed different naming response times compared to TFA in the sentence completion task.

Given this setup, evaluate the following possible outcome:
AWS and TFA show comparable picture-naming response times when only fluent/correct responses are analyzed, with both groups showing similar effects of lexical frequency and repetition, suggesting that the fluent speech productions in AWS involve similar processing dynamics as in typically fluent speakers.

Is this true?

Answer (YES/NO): NO